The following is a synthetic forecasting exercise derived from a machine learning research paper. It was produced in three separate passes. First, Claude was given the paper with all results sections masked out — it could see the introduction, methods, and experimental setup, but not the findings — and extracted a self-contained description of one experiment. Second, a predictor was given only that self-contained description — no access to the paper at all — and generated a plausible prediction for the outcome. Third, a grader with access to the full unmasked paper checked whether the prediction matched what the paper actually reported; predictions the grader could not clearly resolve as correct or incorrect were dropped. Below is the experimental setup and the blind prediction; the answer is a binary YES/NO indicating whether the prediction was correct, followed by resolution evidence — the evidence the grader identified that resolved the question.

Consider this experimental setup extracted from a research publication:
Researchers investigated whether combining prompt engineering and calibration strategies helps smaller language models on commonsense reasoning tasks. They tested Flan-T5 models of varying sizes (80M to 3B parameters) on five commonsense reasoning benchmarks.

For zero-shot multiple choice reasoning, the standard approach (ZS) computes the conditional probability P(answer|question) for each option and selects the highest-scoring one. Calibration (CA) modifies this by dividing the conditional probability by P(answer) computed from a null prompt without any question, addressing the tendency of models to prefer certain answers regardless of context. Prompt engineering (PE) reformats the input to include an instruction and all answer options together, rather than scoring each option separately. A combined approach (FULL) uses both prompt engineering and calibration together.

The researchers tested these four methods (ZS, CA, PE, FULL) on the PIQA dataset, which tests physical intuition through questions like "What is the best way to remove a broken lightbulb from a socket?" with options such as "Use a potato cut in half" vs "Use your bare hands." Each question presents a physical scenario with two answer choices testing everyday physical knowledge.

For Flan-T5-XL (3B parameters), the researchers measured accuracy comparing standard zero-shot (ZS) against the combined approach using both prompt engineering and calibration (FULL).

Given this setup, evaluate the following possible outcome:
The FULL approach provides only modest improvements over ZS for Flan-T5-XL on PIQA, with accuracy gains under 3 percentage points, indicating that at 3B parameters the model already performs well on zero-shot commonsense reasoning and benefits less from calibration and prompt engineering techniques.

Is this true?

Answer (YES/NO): NO